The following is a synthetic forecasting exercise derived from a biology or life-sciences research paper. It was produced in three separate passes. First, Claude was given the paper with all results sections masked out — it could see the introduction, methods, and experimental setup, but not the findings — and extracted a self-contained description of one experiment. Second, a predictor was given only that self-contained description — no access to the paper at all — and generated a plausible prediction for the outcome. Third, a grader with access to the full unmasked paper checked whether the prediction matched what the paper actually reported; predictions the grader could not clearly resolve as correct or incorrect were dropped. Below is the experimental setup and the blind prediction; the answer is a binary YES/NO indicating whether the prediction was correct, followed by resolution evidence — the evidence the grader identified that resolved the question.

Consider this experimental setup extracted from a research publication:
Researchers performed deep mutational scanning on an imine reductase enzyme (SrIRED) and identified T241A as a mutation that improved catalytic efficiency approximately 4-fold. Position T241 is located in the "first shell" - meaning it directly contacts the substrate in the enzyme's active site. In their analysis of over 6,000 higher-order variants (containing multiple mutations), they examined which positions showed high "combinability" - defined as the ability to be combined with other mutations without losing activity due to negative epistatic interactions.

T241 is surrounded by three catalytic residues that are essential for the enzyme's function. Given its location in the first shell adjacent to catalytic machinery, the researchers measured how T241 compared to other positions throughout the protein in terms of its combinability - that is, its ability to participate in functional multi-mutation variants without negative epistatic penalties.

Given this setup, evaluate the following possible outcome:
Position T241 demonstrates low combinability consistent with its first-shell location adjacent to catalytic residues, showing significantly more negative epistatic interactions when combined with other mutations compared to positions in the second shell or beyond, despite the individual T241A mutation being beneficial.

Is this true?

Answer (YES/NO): NO